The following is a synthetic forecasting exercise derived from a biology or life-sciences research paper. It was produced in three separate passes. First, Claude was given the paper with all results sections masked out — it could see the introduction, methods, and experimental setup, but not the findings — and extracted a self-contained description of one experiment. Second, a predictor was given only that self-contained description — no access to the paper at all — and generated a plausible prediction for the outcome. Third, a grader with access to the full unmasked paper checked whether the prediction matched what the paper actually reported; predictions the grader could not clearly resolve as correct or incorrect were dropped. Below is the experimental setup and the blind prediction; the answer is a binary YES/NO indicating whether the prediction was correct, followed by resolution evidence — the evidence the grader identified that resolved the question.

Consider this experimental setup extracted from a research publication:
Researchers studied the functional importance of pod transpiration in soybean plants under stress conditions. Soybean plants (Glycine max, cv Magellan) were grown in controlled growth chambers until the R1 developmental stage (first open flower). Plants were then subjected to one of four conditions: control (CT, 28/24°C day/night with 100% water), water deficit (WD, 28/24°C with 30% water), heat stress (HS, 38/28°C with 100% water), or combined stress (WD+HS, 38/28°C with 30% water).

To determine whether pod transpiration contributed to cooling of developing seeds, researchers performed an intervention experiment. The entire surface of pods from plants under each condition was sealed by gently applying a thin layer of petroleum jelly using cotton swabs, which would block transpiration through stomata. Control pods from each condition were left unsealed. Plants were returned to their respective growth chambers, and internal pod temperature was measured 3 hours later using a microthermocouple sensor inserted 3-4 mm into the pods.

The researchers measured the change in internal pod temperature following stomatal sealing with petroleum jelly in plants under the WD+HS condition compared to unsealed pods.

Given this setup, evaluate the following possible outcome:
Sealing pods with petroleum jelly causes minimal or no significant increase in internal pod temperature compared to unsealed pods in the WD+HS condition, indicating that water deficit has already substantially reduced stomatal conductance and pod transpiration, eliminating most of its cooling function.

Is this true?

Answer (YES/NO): NO